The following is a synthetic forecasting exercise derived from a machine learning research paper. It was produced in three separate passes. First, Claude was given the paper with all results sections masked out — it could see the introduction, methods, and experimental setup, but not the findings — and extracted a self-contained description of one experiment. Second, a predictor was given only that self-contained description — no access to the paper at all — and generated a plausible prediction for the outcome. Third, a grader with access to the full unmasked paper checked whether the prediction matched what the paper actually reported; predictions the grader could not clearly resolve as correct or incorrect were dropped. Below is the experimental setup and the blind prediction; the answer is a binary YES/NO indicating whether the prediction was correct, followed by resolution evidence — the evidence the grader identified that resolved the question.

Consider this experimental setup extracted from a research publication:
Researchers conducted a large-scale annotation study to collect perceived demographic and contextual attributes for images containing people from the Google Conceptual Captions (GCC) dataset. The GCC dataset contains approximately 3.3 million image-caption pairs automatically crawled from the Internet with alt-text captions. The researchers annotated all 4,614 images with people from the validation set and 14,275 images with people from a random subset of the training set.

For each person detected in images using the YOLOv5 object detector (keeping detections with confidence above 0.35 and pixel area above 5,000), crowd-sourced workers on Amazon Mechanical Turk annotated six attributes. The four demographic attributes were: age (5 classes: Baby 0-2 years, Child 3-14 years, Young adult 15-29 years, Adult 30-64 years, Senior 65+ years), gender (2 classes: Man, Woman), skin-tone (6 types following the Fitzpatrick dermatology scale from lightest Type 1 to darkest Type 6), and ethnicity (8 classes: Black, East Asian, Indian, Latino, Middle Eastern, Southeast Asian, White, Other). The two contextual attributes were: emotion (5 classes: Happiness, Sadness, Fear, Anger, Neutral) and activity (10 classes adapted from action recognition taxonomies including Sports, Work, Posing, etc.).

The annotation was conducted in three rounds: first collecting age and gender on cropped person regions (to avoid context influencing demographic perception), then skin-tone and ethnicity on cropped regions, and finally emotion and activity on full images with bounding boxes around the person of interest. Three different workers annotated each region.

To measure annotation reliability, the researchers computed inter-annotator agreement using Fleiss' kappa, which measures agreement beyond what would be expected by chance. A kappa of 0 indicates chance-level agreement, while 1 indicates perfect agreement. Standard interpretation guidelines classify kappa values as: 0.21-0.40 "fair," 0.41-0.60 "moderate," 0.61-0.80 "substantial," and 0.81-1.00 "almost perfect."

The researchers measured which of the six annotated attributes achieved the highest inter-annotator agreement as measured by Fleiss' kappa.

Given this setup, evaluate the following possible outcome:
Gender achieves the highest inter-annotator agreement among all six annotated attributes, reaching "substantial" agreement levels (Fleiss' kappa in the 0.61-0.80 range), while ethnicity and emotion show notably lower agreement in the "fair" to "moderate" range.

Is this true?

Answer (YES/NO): NO